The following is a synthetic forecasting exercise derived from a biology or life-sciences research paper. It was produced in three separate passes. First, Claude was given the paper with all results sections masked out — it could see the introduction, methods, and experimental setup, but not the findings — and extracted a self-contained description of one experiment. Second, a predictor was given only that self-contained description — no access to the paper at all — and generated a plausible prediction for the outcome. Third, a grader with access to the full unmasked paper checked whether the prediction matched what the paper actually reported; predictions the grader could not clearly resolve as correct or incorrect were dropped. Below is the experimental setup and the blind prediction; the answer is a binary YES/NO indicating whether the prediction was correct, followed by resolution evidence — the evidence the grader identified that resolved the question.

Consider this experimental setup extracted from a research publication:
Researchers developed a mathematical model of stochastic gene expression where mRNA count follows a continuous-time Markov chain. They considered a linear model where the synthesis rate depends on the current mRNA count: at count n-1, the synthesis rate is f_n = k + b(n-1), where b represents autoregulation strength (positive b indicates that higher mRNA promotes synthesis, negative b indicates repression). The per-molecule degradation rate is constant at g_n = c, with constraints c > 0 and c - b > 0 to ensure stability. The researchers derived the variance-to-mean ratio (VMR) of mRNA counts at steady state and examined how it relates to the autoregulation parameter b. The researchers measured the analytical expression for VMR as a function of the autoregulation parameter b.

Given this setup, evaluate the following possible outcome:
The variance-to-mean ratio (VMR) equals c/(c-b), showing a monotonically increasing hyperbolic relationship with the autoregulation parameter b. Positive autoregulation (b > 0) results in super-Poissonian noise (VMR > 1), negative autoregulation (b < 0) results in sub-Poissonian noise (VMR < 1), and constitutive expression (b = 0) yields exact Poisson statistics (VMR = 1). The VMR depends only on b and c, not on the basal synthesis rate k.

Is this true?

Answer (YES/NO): YES